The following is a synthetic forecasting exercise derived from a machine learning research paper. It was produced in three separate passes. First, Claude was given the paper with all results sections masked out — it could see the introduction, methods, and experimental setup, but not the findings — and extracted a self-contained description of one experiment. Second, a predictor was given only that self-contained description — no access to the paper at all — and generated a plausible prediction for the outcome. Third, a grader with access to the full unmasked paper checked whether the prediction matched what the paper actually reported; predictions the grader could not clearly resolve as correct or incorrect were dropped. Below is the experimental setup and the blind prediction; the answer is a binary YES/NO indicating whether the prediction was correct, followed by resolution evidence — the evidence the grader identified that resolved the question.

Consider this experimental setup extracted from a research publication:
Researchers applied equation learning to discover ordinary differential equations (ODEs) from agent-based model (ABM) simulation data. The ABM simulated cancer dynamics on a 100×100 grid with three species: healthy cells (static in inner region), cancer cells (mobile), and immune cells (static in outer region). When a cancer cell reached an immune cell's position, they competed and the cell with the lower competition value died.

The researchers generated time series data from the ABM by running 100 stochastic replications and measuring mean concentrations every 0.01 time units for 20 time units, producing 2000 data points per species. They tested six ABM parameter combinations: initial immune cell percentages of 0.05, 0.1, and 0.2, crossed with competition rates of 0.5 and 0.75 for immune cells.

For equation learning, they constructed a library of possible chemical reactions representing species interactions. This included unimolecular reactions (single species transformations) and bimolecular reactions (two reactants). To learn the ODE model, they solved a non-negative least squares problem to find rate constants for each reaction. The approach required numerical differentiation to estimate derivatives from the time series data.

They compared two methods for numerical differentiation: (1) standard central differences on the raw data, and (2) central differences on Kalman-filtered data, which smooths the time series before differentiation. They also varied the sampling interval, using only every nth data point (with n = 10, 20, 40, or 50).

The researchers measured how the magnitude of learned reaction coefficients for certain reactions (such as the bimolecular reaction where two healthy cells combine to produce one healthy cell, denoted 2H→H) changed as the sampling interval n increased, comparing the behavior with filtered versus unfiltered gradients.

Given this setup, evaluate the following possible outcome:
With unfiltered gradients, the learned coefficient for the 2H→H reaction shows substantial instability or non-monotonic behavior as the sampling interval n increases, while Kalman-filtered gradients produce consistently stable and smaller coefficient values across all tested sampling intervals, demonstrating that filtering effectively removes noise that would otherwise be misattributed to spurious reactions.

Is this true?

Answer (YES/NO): NO